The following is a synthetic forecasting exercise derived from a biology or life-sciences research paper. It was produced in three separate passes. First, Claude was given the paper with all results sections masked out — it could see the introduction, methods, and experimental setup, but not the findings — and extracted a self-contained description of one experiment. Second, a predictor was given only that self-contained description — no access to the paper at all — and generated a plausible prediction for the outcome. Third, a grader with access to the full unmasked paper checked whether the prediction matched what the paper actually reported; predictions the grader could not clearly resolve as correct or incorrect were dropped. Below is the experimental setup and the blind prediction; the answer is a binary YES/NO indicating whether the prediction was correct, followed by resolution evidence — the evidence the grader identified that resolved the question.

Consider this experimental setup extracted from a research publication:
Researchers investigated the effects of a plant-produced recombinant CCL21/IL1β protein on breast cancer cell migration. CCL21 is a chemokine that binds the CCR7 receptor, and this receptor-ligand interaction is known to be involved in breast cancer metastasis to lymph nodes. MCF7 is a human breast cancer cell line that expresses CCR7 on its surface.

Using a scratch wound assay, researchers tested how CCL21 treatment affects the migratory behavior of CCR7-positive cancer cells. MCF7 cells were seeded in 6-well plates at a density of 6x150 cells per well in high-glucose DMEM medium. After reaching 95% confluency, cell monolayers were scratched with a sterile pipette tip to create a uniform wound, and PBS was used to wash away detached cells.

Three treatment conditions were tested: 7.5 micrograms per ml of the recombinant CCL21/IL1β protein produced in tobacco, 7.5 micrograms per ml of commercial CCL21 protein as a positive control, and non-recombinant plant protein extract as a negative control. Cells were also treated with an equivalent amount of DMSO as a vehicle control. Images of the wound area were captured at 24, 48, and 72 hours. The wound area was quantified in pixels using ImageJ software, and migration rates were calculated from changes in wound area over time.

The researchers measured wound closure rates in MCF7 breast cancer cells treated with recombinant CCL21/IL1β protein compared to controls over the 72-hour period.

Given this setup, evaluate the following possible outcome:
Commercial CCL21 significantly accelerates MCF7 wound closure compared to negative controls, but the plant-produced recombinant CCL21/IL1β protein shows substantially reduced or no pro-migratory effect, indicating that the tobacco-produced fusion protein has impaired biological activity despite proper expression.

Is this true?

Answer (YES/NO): NO